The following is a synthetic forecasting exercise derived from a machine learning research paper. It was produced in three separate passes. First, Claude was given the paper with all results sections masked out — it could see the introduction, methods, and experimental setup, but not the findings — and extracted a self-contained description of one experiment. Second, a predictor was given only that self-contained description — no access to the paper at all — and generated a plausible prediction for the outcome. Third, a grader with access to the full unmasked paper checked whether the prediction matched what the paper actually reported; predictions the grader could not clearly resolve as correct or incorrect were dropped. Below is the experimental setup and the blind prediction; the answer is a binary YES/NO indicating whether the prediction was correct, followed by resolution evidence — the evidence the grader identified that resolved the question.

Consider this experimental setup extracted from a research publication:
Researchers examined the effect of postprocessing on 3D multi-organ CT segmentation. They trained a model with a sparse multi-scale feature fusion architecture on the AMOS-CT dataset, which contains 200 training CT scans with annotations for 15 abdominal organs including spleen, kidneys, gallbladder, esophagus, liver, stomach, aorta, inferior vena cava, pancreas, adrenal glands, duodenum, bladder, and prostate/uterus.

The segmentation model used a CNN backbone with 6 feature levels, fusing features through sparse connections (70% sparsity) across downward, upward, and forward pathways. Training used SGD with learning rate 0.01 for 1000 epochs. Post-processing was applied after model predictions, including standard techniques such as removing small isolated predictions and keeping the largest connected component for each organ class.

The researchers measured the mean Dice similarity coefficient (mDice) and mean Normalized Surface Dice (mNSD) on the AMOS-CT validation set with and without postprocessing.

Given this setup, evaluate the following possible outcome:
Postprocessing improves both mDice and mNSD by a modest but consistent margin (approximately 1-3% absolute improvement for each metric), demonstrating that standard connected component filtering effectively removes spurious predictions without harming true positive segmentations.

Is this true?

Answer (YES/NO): NO